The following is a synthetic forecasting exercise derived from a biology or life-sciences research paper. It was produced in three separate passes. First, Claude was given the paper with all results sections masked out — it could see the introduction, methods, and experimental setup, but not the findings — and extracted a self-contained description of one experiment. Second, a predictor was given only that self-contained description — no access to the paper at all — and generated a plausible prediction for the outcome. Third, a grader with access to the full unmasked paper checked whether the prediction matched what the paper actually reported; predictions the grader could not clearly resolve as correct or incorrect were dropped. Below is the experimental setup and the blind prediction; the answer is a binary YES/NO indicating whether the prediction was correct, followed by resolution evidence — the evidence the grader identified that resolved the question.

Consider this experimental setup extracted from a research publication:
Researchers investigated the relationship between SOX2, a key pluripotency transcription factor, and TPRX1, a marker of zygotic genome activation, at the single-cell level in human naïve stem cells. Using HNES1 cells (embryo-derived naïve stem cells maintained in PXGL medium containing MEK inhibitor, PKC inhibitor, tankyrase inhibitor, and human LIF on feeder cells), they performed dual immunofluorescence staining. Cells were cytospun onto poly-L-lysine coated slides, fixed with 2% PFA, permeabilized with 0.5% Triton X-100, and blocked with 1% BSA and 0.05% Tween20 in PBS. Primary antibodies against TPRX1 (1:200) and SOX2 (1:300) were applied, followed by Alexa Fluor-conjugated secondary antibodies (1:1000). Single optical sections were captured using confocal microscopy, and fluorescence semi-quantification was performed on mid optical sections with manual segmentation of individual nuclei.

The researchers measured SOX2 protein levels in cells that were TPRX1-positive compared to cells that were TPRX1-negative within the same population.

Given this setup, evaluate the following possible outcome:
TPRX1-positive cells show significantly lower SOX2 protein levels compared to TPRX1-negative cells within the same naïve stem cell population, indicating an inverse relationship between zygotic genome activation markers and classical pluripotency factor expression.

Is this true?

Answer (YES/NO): YES